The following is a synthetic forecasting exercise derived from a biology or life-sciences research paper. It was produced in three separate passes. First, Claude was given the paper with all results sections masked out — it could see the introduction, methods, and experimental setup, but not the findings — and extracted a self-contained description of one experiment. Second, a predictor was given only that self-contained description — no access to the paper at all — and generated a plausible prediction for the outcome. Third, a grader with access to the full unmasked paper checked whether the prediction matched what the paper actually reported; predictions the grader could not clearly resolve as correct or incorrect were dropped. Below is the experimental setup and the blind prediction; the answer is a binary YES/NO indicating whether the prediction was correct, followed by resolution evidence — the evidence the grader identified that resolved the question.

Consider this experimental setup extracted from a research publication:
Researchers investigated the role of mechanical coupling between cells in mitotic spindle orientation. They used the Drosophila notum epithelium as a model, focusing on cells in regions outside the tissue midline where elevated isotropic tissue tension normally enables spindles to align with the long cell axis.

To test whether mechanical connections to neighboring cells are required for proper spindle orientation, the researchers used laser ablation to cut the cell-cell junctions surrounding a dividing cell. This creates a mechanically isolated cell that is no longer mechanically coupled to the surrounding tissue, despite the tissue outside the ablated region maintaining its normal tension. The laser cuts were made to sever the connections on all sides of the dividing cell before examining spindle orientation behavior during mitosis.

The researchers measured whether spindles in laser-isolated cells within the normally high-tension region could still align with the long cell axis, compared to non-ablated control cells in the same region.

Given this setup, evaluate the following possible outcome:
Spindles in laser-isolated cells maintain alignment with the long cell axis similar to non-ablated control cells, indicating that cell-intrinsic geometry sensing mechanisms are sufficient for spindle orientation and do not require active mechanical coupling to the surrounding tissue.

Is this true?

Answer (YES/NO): NO